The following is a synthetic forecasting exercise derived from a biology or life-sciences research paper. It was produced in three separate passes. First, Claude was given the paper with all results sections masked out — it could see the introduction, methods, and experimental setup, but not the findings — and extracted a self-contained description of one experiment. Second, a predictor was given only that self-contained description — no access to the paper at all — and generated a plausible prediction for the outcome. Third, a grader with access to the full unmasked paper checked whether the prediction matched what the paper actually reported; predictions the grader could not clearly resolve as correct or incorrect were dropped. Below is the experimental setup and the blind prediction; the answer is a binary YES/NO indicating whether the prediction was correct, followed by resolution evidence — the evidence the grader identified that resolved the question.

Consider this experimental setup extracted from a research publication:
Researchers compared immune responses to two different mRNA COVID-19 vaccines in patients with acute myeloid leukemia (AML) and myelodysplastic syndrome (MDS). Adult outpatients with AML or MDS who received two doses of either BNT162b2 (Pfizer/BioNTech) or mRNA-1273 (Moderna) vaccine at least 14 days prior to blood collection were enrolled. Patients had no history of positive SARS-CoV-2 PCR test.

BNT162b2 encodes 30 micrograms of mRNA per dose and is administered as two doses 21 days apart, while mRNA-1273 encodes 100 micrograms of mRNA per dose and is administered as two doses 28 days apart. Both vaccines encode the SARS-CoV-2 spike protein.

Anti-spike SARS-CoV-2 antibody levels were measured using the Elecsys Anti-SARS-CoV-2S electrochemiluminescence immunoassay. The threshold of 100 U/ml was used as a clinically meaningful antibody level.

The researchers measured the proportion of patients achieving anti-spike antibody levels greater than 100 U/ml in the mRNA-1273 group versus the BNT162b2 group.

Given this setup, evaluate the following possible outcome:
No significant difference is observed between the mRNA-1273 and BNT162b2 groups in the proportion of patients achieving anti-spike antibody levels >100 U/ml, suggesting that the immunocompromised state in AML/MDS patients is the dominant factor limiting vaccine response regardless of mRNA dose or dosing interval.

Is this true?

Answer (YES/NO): NO